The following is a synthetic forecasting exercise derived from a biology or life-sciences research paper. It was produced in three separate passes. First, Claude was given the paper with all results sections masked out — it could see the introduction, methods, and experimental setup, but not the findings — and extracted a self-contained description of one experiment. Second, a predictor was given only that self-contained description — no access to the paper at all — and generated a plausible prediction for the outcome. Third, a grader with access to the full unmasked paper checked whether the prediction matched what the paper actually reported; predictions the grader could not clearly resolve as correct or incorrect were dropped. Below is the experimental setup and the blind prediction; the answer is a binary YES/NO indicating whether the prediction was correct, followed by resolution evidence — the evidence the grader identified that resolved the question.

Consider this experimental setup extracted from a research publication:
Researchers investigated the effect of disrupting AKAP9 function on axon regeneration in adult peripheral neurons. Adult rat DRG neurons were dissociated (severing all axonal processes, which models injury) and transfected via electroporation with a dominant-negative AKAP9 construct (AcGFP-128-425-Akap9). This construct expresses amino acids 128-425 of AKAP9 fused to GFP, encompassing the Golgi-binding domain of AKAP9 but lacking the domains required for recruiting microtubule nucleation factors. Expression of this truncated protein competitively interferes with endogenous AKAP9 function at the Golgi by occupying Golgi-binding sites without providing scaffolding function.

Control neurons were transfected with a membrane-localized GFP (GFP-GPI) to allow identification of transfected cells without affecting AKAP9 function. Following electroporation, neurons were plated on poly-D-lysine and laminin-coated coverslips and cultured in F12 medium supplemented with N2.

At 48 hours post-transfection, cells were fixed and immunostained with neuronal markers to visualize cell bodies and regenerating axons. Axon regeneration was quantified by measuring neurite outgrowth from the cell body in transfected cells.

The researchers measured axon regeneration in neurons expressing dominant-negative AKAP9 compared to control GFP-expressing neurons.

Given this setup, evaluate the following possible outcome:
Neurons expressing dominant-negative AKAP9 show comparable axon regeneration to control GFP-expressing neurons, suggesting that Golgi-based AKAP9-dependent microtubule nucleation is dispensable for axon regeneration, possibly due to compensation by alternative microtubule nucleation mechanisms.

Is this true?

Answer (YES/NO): NO